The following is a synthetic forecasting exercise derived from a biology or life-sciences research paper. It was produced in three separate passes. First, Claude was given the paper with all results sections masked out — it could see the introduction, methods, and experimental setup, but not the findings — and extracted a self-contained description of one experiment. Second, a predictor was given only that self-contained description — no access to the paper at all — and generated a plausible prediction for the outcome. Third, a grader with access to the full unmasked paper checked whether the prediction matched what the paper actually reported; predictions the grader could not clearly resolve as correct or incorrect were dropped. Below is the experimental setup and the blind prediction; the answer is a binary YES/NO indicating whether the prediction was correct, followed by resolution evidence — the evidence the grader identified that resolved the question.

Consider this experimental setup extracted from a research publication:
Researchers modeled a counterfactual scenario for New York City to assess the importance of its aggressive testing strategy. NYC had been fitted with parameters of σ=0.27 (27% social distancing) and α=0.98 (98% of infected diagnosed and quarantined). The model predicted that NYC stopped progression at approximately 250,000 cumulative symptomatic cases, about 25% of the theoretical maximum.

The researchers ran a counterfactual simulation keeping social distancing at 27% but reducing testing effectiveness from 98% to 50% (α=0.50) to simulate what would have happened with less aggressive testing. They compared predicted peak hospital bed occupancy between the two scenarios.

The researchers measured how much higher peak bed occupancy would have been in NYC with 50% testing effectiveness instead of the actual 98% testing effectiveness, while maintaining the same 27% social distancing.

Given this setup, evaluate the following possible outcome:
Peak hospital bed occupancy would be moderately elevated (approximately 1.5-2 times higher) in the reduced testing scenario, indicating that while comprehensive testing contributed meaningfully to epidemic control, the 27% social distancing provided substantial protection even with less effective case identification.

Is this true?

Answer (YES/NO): NO